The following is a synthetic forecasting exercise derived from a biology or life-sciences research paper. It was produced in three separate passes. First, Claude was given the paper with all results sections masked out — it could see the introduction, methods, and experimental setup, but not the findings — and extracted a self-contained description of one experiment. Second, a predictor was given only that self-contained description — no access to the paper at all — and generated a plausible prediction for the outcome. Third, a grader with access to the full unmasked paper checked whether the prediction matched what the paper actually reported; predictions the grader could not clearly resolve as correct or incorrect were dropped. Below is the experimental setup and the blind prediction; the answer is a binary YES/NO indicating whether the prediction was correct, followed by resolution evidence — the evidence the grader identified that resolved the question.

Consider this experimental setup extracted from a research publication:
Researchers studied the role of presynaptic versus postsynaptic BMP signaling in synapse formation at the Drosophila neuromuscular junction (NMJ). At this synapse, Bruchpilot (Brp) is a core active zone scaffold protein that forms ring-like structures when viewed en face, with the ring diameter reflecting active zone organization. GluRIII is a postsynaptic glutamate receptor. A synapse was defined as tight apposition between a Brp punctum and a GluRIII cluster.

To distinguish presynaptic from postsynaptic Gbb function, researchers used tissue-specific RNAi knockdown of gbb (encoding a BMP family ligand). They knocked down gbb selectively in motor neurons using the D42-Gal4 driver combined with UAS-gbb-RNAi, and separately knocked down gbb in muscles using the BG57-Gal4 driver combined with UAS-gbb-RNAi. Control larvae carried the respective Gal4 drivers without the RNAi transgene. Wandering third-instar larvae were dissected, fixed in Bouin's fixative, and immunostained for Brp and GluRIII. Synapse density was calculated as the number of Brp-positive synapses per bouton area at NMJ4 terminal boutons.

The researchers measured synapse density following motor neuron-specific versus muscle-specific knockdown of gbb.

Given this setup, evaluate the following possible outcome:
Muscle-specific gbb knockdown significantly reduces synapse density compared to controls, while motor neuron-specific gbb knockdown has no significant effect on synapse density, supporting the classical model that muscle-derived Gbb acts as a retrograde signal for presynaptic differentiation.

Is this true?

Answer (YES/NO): NO